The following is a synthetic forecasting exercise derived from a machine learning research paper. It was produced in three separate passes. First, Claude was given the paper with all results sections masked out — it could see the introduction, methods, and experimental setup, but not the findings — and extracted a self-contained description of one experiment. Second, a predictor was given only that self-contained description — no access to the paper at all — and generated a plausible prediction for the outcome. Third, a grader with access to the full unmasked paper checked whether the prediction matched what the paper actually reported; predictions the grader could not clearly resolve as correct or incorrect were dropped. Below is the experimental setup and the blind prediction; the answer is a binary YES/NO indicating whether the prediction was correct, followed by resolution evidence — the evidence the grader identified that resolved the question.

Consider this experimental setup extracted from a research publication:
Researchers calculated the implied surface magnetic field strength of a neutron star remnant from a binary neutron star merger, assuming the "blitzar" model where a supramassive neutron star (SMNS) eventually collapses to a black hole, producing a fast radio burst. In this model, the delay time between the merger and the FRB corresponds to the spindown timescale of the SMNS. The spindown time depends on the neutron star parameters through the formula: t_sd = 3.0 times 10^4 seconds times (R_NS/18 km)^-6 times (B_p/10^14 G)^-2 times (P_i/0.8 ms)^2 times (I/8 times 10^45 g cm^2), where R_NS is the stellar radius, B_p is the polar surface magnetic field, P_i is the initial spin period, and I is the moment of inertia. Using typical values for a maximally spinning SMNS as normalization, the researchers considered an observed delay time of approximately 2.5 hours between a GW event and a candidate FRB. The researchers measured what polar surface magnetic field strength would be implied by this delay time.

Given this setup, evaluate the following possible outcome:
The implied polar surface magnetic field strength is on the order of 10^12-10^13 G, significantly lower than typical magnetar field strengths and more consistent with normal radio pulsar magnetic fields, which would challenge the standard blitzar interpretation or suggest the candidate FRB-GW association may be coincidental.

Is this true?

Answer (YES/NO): NO